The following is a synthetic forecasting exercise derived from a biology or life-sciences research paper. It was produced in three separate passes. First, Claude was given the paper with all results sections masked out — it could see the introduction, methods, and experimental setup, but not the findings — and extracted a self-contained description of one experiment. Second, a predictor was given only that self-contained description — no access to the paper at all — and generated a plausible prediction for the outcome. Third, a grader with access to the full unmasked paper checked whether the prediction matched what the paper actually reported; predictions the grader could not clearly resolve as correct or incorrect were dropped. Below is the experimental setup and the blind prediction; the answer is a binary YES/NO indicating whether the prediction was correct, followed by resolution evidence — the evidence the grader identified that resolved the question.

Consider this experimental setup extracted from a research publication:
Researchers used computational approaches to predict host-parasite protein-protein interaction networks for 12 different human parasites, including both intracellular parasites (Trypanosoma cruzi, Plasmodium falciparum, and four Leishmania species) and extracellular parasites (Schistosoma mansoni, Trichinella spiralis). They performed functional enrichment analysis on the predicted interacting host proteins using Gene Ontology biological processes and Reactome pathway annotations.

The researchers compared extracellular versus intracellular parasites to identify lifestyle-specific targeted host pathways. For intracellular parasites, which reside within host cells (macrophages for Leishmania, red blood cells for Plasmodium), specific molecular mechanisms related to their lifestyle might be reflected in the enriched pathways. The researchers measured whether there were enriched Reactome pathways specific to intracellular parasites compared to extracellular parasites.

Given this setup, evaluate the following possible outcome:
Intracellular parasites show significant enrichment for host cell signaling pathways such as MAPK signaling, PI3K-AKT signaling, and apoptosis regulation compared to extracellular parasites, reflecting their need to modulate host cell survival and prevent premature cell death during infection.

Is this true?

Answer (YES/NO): NO